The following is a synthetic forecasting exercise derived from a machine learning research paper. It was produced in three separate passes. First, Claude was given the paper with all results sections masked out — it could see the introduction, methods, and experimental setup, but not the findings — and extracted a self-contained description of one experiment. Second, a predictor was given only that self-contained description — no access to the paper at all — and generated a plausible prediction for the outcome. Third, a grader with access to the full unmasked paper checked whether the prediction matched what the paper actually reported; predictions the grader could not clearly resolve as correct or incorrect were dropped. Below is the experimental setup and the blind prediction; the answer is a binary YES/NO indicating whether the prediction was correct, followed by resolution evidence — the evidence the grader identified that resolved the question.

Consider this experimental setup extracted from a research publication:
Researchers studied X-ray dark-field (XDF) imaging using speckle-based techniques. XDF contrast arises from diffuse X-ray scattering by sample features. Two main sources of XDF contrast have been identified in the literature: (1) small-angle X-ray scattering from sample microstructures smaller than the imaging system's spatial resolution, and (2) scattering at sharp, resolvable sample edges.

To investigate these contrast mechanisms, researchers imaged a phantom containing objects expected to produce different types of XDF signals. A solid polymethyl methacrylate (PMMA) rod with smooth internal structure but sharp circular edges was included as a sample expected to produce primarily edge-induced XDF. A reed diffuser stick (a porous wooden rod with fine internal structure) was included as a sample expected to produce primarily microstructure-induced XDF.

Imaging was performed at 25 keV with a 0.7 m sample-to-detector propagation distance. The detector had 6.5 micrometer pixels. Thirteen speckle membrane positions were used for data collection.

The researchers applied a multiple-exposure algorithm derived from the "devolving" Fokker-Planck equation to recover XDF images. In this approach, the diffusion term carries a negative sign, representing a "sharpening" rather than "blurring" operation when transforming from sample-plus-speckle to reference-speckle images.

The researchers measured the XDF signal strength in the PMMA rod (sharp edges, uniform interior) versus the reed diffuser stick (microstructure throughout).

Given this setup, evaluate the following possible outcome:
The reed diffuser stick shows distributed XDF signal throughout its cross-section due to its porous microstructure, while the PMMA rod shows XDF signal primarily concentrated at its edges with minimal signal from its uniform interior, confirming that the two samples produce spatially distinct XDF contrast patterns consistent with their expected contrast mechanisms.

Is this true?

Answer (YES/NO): YES